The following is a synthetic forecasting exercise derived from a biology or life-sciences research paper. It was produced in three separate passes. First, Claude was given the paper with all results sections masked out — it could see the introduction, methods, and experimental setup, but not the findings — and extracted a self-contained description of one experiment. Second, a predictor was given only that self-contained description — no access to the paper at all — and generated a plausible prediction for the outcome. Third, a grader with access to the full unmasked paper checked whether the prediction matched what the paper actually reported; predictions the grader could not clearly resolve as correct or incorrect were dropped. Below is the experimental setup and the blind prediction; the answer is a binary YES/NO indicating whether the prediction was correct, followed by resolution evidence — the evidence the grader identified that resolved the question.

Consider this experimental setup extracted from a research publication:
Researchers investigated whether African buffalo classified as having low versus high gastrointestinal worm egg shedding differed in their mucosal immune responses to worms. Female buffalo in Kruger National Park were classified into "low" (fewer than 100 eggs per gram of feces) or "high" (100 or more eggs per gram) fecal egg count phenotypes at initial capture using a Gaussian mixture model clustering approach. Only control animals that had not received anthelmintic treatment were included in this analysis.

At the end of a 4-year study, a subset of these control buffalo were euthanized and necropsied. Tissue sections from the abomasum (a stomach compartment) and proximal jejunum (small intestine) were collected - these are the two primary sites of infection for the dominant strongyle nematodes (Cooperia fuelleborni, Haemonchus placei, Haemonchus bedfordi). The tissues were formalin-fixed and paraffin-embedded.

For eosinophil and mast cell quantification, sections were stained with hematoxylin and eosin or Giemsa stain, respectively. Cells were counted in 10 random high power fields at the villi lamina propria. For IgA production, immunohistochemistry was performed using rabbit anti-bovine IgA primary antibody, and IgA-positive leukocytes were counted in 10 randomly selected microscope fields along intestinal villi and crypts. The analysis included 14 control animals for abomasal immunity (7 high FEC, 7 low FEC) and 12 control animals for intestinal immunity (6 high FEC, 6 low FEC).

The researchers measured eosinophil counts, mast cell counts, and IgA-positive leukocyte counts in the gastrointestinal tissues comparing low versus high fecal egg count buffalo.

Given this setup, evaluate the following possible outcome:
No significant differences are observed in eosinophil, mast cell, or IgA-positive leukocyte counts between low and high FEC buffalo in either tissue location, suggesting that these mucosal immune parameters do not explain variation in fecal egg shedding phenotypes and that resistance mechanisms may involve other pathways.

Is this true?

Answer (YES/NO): NO